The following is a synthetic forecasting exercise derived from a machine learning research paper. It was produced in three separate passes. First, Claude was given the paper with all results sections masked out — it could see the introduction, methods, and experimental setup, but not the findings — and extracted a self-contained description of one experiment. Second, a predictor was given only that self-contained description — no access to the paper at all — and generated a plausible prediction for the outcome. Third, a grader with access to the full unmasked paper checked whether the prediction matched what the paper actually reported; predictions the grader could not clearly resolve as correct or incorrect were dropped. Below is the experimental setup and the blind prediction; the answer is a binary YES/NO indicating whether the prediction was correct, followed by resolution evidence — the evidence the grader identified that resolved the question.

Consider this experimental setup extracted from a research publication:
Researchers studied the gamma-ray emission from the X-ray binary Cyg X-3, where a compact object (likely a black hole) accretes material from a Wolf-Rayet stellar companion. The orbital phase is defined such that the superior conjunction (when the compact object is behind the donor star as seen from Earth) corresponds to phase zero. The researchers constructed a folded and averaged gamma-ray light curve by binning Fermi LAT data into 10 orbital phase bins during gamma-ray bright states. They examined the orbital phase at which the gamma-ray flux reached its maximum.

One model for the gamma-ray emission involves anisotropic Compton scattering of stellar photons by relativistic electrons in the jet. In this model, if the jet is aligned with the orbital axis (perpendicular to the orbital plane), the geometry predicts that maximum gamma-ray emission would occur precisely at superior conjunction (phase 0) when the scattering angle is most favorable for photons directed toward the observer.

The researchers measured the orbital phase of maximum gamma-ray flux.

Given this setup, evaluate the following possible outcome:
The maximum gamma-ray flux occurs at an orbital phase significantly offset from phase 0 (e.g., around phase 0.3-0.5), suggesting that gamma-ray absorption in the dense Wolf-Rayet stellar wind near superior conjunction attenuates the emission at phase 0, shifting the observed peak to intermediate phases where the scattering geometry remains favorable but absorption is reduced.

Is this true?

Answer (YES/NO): NO